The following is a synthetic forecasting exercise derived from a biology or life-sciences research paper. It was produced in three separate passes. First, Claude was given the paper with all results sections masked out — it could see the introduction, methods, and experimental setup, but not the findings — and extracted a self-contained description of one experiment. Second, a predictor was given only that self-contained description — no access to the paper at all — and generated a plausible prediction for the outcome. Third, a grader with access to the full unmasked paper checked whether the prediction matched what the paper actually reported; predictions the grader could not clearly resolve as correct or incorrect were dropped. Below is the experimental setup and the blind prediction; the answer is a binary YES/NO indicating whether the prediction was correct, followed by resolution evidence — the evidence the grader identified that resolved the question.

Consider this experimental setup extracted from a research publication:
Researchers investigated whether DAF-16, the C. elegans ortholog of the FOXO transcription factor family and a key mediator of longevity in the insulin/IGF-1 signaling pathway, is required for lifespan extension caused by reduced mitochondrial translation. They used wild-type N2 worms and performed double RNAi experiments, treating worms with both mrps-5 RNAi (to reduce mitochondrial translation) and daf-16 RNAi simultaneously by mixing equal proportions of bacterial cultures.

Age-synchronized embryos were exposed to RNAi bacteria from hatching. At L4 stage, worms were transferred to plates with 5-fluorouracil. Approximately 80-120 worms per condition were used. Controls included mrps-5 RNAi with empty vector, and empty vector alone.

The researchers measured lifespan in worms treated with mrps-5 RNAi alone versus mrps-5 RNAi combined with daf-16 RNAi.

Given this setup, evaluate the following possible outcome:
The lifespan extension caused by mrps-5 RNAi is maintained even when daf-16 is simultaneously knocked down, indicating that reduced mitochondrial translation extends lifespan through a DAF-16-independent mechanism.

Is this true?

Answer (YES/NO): YES